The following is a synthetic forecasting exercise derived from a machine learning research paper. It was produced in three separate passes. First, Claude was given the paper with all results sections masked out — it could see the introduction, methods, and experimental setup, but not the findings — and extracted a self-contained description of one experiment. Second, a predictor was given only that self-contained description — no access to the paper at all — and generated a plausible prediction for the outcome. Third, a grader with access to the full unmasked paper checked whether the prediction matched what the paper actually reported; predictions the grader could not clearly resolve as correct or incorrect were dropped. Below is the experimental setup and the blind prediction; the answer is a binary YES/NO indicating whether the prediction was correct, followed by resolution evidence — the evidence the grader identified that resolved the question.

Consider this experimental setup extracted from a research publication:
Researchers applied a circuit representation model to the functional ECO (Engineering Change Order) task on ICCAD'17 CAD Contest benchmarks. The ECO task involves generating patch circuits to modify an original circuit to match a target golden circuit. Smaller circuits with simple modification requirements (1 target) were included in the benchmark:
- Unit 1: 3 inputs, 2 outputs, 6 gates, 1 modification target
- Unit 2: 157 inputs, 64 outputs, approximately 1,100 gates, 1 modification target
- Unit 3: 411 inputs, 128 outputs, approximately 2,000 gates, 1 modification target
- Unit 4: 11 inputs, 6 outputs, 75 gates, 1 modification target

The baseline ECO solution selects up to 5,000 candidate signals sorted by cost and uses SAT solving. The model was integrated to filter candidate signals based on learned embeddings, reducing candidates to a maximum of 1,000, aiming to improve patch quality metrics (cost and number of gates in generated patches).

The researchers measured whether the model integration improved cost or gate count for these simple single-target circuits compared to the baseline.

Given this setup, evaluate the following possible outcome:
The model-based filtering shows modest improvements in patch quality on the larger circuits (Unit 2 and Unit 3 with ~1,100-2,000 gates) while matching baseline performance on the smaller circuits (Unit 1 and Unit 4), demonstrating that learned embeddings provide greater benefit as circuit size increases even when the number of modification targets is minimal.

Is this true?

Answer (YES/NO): NO